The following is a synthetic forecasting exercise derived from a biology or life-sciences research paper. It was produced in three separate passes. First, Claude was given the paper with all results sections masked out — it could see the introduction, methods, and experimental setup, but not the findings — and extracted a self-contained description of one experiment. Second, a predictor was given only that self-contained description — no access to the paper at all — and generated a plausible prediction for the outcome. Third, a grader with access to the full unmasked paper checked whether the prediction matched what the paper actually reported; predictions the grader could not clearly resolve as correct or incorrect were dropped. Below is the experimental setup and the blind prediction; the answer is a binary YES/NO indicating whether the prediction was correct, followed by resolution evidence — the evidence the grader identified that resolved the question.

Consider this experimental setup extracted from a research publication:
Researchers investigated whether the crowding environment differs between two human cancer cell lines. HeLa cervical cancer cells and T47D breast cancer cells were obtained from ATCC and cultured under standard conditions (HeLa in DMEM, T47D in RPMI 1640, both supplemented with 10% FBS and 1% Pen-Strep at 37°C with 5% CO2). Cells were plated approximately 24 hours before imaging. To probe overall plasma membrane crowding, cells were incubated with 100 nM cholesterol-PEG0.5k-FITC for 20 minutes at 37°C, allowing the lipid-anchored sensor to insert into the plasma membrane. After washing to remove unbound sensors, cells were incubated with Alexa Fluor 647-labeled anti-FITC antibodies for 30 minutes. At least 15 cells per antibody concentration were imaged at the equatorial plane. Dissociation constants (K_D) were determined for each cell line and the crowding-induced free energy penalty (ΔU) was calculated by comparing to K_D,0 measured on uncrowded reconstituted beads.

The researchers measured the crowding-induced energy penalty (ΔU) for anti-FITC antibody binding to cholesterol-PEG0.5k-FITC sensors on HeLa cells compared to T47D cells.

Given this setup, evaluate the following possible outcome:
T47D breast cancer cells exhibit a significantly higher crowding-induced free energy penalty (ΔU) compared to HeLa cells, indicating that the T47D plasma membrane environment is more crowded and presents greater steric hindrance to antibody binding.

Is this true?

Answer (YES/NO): NO